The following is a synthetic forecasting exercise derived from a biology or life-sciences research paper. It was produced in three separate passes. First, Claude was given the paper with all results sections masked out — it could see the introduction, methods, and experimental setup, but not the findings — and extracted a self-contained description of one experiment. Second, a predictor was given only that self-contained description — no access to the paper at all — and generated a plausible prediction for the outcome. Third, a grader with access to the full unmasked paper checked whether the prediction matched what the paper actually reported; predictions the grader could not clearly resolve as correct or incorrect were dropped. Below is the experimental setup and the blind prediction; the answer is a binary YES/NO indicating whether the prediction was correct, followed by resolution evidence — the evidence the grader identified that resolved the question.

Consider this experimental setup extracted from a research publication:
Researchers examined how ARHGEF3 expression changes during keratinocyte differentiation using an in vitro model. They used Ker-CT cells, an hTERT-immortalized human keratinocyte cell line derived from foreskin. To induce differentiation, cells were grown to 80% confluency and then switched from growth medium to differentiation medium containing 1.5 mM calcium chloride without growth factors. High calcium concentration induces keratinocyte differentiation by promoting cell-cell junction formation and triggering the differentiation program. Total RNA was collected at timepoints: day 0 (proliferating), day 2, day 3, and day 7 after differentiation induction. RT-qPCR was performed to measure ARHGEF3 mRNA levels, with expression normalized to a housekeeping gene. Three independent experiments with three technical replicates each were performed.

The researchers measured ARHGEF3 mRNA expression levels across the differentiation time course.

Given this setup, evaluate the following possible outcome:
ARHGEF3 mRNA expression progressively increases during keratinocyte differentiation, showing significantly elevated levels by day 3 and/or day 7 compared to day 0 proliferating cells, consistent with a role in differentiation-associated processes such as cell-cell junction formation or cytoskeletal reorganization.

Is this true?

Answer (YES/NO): NO